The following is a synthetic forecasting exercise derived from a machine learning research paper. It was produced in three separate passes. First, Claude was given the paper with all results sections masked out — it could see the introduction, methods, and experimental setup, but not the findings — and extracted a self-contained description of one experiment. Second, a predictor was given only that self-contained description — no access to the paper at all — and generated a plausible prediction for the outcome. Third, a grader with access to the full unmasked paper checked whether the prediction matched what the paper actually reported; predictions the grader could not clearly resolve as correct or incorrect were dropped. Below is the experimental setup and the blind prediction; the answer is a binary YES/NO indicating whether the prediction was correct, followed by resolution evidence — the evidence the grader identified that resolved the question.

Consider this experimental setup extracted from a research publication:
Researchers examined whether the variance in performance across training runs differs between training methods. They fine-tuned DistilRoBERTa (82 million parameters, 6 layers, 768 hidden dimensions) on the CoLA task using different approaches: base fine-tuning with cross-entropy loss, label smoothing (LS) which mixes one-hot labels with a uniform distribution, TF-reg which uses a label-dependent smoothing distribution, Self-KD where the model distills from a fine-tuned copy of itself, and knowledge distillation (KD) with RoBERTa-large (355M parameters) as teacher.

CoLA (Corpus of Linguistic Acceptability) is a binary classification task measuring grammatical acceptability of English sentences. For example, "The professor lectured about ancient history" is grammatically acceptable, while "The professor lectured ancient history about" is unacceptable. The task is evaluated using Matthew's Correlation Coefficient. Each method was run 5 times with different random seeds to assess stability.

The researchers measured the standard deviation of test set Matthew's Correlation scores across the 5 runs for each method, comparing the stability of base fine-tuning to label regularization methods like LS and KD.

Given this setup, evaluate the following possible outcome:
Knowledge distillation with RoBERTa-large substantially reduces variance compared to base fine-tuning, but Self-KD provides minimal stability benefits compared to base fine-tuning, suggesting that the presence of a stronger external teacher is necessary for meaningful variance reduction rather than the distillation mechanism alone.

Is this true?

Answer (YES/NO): NO